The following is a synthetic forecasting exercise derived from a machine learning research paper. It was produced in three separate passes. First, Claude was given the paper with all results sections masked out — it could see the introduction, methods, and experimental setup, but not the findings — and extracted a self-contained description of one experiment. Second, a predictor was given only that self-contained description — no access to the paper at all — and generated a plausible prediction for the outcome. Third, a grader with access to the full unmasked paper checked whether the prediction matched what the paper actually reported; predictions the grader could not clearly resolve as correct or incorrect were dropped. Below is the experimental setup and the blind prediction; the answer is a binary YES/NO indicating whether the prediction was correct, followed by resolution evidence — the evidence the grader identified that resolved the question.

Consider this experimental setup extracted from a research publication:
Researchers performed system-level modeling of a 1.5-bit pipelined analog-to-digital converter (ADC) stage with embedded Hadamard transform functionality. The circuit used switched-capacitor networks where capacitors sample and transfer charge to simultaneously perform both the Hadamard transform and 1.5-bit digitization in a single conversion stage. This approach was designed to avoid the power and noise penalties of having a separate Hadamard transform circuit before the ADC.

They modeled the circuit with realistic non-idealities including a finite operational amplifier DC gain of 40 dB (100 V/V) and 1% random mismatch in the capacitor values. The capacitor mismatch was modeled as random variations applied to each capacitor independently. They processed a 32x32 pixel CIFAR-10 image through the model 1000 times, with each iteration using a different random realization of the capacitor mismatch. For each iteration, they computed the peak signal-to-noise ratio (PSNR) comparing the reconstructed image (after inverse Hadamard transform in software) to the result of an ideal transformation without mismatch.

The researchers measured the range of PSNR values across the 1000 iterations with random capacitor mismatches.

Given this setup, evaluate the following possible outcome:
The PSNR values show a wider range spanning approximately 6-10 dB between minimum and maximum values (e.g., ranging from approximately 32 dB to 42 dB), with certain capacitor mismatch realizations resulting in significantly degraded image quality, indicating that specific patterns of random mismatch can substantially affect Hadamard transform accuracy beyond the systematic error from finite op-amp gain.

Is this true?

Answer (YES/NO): NO